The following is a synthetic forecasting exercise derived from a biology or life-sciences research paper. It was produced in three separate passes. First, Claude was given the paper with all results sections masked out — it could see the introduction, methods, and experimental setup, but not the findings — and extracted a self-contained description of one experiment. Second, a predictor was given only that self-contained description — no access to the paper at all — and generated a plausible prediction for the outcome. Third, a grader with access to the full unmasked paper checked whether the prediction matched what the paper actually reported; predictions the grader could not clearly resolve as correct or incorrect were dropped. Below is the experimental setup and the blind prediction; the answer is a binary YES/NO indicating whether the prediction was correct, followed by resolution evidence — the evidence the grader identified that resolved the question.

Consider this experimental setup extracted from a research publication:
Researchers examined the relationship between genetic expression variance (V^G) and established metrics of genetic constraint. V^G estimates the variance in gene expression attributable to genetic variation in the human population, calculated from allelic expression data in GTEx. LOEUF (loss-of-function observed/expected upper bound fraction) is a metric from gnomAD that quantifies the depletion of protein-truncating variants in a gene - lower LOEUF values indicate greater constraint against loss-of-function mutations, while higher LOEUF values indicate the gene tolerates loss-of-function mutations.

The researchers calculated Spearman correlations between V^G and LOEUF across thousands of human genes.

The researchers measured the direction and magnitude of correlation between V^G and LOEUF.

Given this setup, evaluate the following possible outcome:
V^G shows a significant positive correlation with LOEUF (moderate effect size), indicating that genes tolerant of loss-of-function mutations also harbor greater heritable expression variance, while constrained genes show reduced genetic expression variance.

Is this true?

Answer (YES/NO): YES